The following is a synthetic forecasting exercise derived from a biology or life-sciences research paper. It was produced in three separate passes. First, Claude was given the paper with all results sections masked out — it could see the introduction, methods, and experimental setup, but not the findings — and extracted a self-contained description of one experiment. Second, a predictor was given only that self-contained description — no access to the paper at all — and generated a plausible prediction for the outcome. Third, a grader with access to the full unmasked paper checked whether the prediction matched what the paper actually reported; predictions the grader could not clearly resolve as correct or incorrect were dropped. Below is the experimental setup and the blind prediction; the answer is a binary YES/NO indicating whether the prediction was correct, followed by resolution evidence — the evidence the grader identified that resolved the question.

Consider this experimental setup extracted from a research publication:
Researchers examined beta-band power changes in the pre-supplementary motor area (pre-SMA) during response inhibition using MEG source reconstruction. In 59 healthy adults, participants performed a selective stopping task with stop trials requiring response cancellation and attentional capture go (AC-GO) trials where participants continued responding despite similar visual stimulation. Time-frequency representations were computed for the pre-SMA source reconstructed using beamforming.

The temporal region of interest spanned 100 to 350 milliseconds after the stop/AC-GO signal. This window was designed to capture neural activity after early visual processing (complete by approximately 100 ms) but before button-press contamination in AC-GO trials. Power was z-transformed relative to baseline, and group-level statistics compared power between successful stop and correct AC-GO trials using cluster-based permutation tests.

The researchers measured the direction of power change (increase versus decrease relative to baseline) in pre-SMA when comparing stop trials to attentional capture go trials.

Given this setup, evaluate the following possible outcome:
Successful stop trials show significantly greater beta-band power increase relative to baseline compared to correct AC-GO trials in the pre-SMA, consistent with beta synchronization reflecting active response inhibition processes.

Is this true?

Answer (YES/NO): YES